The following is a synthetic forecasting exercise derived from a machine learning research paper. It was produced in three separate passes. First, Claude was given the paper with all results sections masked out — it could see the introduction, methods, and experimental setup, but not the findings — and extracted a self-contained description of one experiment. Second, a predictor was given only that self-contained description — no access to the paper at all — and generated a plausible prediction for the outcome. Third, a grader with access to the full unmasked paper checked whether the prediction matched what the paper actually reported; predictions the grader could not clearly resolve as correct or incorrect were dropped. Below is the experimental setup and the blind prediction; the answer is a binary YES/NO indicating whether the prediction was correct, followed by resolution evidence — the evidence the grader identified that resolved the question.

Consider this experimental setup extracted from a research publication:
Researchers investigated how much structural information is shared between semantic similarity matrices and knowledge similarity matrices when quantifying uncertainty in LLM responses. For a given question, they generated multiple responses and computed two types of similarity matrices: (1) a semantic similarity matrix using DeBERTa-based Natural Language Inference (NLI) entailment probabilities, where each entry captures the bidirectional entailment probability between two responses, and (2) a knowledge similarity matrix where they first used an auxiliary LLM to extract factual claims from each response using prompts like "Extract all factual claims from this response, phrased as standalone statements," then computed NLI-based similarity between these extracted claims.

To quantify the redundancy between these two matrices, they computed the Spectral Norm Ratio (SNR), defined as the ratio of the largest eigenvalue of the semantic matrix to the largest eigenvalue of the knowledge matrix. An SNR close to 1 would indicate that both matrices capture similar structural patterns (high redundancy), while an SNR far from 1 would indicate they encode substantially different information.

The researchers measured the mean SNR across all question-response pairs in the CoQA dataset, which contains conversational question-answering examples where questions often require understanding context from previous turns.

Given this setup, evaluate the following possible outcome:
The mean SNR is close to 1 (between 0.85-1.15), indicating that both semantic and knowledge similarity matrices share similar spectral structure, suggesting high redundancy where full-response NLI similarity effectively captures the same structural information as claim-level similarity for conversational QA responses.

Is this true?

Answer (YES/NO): YES